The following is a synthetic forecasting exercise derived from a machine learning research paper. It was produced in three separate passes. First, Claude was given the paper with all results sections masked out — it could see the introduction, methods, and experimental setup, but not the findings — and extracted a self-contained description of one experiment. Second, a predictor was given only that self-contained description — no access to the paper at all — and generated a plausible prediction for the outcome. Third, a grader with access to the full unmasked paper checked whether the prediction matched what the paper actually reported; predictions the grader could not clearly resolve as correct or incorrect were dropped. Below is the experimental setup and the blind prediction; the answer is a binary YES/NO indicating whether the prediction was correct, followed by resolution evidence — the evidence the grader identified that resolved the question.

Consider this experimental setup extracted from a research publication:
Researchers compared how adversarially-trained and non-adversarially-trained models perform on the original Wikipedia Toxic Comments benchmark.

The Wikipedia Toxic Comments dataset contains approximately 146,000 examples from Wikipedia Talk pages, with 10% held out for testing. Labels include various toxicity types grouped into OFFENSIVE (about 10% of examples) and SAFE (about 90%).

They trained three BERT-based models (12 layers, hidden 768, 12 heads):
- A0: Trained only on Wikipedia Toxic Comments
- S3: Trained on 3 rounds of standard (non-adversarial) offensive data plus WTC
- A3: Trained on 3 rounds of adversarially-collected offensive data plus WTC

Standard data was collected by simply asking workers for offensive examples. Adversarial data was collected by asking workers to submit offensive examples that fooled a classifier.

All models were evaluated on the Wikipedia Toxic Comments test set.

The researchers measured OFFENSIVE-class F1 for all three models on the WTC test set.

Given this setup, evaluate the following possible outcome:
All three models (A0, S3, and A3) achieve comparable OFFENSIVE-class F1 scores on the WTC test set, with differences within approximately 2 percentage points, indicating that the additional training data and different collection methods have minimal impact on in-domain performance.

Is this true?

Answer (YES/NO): NO